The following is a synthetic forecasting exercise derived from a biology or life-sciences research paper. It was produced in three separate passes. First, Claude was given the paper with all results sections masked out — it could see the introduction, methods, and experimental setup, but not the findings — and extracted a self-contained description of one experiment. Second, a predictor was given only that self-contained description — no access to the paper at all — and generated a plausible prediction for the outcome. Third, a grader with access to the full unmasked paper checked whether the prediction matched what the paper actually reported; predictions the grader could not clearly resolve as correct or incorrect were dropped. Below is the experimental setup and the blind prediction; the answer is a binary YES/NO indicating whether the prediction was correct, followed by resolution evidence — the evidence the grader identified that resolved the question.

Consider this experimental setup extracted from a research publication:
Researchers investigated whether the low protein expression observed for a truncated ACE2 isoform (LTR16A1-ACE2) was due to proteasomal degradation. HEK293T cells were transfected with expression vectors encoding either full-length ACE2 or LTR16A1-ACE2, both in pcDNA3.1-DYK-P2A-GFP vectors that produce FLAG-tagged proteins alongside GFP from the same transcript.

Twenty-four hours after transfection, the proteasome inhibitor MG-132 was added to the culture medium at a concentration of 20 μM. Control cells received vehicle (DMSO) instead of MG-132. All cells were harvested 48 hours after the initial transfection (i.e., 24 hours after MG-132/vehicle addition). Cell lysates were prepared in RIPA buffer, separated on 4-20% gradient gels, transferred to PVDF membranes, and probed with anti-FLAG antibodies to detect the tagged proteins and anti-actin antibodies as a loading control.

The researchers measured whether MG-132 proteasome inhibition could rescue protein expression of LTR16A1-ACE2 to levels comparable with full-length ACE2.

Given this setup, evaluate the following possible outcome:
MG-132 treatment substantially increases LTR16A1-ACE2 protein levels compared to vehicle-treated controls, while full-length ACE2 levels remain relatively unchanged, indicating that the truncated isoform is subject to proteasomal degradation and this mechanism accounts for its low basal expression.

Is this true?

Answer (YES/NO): NO